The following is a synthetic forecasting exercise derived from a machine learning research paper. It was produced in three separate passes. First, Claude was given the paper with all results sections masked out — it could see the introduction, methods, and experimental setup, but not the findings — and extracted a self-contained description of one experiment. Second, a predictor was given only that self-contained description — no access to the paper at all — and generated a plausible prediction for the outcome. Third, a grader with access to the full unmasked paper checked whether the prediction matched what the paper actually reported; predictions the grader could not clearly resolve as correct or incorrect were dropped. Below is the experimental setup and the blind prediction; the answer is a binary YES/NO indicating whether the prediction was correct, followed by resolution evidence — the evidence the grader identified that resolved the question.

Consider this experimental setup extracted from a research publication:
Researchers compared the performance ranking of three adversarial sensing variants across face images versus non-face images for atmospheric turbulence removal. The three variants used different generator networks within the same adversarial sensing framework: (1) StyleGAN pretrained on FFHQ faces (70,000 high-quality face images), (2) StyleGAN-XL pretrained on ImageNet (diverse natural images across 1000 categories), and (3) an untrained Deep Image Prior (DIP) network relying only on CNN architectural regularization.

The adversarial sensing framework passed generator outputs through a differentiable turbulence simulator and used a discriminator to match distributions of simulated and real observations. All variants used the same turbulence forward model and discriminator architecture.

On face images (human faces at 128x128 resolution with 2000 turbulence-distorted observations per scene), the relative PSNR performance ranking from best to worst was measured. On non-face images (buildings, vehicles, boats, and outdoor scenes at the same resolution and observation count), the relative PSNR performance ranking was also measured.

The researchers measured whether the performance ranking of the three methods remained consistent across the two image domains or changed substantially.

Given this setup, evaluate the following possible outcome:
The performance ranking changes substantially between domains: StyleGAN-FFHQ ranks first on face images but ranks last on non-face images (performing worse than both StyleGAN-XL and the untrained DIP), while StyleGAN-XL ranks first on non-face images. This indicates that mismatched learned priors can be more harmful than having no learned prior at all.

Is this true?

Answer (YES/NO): NO